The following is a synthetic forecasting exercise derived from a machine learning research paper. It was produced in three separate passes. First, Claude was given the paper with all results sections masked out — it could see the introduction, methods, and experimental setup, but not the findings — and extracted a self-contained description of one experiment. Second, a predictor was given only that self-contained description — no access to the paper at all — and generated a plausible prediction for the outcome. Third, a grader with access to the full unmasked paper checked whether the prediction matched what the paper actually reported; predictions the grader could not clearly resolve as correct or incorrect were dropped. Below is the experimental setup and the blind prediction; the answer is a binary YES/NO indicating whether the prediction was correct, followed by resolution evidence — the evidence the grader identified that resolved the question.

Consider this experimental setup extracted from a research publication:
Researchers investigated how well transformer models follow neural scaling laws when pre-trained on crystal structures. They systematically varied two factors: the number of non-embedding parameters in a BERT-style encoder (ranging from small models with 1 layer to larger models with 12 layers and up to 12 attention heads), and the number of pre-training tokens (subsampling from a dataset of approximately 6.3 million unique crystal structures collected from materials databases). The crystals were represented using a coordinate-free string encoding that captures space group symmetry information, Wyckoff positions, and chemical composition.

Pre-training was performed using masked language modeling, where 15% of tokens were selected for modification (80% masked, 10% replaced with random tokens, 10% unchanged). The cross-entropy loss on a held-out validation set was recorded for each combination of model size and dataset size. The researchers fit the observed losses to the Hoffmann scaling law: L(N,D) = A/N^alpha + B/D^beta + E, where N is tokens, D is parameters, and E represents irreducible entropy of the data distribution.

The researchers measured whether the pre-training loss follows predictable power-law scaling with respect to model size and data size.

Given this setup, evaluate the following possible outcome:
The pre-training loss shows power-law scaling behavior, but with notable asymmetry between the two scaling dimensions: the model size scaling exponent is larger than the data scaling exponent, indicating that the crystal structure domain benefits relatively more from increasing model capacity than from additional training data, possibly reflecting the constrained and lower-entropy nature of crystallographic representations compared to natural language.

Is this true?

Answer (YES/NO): NO